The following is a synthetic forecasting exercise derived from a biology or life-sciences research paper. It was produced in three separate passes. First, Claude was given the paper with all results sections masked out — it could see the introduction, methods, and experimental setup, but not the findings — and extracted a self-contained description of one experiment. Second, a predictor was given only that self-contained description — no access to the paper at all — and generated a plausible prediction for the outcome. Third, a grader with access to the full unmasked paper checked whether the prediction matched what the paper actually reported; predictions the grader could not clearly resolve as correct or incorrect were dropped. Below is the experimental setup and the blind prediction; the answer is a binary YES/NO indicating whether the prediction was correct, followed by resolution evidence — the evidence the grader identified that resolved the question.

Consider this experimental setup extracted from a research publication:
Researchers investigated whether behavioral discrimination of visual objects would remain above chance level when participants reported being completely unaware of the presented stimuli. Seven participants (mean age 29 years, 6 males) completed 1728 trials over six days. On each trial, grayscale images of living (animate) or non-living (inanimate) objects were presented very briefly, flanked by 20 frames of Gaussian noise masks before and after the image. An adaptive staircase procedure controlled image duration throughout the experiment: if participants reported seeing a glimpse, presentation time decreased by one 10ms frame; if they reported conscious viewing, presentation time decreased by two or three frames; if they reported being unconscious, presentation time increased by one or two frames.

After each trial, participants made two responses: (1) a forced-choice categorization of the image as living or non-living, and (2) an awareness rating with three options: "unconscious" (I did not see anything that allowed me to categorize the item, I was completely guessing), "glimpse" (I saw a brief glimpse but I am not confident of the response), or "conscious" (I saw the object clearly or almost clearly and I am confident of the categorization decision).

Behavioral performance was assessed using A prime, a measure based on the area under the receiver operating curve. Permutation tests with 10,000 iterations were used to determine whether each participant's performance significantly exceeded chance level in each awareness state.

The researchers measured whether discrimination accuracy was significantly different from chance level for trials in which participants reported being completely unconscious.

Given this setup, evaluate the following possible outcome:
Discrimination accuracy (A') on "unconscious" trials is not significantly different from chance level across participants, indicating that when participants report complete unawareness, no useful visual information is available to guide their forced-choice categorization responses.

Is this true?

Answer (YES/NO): NO